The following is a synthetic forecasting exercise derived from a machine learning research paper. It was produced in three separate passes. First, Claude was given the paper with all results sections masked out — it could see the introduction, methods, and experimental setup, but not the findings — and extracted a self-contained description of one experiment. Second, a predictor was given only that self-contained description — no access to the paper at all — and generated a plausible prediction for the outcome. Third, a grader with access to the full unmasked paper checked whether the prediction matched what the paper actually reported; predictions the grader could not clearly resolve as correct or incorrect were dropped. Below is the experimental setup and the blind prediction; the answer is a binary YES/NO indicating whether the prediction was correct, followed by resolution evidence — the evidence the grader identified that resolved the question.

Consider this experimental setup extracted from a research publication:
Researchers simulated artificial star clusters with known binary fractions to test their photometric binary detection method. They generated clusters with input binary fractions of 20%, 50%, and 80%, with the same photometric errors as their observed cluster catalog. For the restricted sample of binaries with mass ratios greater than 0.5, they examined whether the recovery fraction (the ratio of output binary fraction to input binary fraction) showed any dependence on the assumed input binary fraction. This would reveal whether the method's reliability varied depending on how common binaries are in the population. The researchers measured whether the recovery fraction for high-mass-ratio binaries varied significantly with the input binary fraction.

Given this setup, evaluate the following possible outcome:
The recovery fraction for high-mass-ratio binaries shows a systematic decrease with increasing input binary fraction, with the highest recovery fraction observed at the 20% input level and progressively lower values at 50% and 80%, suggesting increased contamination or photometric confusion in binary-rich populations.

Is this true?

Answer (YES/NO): NO